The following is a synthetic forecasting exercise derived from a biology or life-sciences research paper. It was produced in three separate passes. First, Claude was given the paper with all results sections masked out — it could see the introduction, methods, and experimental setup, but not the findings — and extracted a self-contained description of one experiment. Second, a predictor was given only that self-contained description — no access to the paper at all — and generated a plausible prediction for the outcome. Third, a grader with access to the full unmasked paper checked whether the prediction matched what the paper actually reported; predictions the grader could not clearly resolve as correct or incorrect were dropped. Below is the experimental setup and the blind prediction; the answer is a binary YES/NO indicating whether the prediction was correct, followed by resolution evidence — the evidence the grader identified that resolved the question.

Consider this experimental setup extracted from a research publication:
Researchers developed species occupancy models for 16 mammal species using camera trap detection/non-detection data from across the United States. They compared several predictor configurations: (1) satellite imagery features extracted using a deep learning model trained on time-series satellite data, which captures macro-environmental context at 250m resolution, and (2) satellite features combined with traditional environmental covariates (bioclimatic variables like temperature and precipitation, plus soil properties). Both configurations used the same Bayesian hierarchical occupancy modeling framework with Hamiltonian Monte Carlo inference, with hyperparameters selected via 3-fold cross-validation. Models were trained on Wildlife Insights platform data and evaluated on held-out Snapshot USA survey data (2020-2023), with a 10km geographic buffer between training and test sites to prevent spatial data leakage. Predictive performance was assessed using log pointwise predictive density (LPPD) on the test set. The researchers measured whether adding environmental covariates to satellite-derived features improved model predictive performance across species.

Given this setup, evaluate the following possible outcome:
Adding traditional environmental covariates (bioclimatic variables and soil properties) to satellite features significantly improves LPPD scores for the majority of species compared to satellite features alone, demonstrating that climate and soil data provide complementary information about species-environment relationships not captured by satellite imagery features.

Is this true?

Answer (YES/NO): NO